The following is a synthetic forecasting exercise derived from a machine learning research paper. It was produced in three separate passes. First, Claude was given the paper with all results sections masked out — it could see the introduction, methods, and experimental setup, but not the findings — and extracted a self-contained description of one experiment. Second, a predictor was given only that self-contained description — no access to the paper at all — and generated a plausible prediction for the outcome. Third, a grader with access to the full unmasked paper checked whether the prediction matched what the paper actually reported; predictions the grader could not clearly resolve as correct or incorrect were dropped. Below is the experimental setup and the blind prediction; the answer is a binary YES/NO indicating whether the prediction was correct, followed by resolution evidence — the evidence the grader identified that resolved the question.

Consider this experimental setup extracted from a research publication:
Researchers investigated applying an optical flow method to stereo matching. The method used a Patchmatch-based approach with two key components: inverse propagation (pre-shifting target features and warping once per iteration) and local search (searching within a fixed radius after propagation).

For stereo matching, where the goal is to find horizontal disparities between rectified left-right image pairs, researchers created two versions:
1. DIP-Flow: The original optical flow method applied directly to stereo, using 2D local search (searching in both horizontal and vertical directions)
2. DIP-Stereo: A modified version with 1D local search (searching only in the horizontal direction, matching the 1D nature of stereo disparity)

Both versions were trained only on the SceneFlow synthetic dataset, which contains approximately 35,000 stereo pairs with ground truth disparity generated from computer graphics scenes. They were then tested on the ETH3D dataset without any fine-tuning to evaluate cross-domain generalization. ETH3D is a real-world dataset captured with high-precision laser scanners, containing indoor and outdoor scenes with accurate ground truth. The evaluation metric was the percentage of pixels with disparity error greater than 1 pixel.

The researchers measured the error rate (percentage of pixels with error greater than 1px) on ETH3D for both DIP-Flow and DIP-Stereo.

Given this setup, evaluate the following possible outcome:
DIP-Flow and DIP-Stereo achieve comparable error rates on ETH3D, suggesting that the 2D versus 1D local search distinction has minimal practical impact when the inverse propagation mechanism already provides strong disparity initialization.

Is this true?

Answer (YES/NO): NO